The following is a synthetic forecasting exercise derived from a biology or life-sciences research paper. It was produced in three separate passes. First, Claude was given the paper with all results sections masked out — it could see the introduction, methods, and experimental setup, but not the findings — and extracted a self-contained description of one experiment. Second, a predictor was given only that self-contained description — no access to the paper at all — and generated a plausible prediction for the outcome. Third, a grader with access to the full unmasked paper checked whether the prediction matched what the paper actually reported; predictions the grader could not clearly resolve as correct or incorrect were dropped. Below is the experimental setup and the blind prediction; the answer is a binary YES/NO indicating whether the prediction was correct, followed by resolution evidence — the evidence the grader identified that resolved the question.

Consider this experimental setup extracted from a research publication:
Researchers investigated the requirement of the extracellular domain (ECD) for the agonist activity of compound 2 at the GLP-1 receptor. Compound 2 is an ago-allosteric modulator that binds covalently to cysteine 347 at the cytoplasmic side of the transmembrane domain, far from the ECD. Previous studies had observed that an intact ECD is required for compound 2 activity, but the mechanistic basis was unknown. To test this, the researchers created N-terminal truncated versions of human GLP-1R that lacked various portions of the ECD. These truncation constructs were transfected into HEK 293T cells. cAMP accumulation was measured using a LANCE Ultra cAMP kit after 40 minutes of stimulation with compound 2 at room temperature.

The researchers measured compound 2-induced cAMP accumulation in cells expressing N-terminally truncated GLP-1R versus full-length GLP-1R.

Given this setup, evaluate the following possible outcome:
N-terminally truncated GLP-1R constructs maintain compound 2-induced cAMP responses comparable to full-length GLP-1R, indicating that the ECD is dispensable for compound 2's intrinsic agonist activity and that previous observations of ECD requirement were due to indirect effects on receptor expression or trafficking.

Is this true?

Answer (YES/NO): NO